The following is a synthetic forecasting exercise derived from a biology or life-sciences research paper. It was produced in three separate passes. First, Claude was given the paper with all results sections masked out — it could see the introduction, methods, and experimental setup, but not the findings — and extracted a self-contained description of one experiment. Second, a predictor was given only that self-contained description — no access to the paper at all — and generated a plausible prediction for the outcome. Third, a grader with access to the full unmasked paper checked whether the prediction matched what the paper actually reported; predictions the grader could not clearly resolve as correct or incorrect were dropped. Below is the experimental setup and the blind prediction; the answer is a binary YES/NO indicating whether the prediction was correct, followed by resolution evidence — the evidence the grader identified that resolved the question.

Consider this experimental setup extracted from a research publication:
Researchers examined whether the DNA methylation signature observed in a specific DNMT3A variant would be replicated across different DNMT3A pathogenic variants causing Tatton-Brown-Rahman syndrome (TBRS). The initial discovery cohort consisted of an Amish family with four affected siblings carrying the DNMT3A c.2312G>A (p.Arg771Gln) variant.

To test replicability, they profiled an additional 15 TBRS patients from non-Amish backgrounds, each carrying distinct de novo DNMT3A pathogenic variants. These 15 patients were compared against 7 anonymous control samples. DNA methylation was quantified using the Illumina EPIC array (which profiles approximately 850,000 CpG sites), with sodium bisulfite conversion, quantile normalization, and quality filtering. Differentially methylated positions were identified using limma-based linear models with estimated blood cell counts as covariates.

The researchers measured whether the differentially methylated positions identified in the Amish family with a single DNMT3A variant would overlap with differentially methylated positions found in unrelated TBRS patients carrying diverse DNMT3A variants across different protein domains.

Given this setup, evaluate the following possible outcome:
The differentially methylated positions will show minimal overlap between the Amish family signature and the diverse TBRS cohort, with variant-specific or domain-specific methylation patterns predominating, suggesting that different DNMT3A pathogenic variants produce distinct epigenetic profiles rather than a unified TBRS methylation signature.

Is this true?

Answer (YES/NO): NO